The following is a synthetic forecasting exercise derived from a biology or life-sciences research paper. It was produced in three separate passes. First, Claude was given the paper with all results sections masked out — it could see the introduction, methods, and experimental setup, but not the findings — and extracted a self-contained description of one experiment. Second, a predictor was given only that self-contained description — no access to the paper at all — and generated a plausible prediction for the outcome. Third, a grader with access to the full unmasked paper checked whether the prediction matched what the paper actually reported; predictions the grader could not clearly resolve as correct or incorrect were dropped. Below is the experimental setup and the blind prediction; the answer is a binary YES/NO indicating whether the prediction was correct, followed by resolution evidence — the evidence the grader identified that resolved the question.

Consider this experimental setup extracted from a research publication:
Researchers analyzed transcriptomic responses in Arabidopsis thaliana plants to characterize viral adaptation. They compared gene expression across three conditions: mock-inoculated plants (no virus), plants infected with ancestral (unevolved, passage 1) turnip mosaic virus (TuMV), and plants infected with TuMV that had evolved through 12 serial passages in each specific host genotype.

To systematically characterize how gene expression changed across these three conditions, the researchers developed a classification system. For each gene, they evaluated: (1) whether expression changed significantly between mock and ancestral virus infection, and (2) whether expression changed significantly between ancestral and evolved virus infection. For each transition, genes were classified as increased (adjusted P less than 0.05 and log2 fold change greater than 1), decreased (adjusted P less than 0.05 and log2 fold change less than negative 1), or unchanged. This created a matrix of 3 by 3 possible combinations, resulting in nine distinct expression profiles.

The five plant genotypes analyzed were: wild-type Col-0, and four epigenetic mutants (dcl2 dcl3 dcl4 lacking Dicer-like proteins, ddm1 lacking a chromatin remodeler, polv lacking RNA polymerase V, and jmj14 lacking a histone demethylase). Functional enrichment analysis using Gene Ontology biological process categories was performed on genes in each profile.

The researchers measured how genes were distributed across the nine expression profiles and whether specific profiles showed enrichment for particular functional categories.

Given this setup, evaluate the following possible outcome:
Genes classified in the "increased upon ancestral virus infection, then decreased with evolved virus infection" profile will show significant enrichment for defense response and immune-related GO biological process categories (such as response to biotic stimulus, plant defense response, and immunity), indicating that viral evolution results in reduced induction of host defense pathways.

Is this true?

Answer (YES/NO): NO